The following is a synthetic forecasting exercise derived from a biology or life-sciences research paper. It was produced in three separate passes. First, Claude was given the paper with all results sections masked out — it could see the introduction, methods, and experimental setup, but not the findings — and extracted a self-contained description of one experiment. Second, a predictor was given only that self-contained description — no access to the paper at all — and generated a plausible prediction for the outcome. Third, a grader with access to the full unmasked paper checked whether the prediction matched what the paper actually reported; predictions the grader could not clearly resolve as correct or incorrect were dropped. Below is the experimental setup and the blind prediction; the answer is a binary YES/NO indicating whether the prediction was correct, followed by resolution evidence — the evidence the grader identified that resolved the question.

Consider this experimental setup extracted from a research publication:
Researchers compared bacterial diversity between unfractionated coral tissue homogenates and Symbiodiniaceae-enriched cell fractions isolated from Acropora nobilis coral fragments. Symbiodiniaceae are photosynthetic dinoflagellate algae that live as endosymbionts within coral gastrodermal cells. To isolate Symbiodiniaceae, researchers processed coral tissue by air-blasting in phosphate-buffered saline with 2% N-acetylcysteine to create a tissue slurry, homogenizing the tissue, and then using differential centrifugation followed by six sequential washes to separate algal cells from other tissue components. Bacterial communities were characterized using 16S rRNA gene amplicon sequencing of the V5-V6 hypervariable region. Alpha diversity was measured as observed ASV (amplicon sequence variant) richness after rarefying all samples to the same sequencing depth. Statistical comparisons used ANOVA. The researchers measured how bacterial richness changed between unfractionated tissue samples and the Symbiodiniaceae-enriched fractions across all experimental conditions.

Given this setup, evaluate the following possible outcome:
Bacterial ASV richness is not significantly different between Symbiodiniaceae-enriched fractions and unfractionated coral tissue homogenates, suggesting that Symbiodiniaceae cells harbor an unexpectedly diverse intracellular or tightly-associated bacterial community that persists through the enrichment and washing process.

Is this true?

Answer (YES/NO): NO